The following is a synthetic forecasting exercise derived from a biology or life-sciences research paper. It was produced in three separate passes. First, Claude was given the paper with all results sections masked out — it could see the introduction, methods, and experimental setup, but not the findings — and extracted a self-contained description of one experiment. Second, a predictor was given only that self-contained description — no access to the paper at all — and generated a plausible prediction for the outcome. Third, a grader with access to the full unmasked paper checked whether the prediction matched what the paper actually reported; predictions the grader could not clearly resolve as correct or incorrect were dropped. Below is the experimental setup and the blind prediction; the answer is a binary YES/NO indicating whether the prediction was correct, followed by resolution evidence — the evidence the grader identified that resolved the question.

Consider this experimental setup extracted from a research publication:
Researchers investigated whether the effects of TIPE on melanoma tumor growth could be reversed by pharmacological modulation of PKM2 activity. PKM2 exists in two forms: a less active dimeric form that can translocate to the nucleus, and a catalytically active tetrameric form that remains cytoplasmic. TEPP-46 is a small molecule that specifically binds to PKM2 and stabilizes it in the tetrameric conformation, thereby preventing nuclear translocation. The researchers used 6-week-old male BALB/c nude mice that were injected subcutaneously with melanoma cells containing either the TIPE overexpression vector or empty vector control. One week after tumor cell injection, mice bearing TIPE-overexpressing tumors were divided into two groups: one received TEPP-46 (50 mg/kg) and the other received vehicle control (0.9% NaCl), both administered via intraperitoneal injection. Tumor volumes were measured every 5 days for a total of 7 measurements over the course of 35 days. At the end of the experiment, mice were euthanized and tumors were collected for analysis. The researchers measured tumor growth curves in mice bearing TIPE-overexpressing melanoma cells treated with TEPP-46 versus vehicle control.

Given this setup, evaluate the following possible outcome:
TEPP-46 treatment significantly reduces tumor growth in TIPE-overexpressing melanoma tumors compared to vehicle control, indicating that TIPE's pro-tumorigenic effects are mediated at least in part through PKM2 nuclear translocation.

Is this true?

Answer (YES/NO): YES